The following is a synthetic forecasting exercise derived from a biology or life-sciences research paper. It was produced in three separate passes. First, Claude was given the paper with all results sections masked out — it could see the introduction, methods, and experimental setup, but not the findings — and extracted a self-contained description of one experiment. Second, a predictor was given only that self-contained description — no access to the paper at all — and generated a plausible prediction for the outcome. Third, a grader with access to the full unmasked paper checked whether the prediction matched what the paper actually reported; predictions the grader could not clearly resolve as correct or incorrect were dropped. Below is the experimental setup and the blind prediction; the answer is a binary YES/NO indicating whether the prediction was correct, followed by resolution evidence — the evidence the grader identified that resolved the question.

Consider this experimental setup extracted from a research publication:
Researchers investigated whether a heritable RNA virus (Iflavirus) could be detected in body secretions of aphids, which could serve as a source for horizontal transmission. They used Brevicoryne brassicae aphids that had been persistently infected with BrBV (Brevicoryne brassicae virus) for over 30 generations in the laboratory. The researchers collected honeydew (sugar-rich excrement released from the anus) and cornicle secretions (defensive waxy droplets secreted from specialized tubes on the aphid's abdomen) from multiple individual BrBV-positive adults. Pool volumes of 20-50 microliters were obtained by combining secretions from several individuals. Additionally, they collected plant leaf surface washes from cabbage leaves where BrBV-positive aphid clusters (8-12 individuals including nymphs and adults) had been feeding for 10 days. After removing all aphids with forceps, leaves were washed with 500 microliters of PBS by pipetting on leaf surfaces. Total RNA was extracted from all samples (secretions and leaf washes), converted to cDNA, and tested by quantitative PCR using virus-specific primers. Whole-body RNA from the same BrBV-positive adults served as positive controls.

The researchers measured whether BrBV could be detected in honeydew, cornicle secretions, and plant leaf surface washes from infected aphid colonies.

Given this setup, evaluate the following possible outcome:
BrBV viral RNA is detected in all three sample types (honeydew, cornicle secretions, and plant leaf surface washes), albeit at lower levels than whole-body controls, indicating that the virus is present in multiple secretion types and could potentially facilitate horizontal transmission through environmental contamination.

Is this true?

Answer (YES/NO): YES